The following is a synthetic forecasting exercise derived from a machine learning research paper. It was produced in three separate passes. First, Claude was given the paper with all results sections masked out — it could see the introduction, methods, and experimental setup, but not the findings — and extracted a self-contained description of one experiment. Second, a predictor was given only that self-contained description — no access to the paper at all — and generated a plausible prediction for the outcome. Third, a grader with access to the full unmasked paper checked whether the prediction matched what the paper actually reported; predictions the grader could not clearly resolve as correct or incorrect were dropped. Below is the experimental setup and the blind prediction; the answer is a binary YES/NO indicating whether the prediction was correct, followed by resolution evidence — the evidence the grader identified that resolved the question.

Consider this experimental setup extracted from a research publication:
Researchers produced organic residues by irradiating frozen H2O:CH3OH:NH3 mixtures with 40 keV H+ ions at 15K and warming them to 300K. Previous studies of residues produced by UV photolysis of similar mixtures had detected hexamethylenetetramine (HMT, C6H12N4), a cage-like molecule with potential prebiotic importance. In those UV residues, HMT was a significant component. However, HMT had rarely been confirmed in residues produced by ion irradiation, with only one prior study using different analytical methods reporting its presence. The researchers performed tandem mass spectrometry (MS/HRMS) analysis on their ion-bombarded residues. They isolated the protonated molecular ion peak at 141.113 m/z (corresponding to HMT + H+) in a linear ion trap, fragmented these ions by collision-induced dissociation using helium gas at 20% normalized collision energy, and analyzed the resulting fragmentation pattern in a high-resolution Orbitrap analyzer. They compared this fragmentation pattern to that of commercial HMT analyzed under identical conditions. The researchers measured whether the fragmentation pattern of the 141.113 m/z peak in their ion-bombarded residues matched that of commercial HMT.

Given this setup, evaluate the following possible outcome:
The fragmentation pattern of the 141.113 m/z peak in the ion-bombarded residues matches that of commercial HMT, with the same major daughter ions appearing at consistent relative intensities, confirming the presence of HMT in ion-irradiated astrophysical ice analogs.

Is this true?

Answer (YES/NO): YES